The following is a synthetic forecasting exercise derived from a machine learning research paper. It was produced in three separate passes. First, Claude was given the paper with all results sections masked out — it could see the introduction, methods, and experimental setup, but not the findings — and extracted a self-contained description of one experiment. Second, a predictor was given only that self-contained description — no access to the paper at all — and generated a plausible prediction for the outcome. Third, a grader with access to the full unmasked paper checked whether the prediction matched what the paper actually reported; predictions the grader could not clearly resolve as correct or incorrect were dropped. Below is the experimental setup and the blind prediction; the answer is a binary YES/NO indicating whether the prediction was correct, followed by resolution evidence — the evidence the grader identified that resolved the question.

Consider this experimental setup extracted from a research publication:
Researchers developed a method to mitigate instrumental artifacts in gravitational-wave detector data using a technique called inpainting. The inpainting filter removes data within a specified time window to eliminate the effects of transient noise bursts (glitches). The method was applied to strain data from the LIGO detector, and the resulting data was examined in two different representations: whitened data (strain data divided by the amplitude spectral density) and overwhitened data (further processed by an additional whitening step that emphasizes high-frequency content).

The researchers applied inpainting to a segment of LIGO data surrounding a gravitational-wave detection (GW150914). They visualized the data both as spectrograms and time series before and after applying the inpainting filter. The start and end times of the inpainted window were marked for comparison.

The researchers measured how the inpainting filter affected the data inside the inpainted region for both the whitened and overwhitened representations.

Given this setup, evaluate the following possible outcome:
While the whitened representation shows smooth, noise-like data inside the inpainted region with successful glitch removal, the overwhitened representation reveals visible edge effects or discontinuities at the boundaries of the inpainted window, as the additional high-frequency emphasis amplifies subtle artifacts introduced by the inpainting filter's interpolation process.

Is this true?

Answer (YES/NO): NO